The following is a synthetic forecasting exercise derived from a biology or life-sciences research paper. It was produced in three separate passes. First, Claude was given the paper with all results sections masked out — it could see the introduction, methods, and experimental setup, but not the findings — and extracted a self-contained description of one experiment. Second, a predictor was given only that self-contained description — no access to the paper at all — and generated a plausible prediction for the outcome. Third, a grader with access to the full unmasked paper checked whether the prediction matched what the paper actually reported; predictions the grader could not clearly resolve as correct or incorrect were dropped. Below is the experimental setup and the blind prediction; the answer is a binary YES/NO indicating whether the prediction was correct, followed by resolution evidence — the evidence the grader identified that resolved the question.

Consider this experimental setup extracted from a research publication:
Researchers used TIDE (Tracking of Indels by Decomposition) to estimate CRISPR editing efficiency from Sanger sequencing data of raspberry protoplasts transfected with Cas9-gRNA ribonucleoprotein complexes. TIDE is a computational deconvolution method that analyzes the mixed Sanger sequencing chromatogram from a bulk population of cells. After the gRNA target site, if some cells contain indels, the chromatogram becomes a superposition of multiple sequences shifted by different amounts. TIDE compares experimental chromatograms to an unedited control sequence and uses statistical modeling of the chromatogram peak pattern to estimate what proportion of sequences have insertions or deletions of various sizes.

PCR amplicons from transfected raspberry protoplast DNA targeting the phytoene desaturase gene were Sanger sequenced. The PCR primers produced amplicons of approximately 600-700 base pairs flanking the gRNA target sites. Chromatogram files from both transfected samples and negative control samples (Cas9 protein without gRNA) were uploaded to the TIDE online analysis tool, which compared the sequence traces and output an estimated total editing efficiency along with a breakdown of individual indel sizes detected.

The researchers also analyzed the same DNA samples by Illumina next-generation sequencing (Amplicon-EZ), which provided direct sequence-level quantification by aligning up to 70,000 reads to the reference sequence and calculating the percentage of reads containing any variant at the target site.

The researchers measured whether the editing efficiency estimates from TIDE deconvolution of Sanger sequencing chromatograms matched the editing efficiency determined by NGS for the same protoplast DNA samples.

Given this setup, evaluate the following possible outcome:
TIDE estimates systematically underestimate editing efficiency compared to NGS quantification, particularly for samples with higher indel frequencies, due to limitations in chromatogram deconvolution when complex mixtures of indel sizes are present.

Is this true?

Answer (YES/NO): NO